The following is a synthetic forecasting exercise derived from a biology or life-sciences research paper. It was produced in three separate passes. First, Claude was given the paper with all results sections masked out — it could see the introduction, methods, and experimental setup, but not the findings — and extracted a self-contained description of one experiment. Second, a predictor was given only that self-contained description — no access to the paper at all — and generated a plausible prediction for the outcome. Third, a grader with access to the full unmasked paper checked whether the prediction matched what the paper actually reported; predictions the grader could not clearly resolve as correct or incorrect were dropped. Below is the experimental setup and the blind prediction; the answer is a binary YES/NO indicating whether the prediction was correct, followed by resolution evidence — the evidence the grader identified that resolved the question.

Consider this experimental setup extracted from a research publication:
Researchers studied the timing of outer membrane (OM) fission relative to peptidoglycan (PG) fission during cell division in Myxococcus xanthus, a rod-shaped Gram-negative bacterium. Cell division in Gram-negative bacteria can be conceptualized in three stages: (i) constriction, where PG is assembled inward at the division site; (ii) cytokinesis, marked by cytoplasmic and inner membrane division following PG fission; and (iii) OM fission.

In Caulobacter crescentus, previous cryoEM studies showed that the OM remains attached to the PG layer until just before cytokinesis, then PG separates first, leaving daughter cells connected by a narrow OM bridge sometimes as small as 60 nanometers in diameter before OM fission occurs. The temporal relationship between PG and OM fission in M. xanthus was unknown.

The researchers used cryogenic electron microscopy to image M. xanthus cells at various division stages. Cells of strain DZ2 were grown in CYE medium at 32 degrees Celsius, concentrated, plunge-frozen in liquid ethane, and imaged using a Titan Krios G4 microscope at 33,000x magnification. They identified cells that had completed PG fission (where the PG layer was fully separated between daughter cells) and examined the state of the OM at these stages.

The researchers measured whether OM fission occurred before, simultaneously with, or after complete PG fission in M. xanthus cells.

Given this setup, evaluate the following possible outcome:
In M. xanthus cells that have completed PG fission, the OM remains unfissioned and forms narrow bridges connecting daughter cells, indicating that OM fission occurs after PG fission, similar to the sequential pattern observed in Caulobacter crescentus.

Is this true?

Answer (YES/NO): NO